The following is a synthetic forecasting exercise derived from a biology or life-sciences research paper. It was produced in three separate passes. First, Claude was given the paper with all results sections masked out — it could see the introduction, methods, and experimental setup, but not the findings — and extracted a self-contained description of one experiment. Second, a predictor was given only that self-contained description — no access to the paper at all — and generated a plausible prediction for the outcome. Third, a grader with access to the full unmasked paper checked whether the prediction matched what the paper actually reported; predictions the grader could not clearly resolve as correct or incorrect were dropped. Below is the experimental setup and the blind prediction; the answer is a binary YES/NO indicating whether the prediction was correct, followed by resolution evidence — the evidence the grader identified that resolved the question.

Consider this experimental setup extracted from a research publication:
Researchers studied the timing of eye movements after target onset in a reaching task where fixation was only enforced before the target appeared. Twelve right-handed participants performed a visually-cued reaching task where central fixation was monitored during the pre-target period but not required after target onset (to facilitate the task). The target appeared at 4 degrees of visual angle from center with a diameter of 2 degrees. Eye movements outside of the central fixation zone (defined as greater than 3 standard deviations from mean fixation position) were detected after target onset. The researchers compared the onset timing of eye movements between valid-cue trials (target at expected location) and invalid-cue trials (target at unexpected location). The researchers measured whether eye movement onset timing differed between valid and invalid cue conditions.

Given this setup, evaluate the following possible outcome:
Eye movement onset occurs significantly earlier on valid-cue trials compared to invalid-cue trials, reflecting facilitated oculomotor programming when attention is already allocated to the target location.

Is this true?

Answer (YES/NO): YES